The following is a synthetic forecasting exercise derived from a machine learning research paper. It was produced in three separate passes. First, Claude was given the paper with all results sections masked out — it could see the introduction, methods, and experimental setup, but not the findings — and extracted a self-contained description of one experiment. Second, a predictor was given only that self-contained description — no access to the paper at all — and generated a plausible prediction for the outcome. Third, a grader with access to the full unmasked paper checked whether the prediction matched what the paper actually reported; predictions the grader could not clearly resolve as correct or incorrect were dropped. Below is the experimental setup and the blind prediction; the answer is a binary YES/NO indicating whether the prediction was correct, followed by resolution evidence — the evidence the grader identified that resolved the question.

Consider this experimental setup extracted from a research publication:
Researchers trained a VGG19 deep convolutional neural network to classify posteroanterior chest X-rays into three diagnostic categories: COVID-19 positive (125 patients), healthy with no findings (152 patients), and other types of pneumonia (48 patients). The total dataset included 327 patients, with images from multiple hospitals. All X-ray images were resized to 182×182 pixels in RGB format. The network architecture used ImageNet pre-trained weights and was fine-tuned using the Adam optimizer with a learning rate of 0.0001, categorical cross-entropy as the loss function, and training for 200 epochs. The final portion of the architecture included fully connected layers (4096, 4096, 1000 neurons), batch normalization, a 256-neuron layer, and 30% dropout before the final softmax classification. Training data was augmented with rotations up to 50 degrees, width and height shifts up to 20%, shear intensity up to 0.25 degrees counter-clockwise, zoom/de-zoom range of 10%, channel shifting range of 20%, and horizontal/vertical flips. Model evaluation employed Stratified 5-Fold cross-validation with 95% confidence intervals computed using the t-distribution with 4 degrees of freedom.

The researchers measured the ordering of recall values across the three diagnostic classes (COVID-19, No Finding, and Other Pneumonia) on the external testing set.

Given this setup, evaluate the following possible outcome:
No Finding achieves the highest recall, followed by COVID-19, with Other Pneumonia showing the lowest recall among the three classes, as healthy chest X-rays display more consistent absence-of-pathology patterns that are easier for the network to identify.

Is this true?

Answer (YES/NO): YES